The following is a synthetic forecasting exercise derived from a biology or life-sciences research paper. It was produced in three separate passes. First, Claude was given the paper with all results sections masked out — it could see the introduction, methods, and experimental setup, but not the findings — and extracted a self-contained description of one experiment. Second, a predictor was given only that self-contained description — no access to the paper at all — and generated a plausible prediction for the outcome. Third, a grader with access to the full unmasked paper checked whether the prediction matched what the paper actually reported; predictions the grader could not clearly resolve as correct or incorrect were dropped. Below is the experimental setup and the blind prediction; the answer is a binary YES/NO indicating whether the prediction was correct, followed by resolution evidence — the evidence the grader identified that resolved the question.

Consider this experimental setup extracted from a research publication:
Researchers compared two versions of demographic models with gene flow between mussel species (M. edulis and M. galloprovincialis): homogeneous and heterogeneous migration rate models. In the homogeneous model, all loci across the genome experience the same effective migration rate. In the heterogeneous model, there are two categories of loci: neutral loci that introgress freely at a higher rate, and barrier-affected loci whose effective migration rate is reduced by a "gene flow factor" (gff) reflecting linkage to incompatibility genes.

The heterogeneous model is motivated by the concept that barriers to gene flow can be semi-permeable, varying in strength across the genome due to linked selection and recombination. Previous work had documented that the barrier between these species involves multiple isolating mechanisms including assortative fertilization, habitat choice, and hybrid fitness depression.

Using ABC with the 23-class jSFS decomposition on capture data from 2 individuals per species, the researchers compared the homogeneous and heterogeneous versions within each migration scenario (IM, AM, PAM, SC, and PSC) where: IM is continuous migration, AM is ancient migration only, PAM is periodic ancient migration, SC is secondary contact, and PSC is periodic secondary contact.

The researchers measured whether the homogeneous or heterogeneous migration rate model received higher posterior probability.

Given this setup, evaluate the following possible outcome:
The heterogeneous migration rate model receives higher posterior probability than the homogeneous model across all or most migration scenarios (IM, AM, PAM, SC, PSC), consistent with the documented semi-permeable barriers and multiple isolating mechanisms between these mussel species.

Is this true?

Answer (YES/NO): NO